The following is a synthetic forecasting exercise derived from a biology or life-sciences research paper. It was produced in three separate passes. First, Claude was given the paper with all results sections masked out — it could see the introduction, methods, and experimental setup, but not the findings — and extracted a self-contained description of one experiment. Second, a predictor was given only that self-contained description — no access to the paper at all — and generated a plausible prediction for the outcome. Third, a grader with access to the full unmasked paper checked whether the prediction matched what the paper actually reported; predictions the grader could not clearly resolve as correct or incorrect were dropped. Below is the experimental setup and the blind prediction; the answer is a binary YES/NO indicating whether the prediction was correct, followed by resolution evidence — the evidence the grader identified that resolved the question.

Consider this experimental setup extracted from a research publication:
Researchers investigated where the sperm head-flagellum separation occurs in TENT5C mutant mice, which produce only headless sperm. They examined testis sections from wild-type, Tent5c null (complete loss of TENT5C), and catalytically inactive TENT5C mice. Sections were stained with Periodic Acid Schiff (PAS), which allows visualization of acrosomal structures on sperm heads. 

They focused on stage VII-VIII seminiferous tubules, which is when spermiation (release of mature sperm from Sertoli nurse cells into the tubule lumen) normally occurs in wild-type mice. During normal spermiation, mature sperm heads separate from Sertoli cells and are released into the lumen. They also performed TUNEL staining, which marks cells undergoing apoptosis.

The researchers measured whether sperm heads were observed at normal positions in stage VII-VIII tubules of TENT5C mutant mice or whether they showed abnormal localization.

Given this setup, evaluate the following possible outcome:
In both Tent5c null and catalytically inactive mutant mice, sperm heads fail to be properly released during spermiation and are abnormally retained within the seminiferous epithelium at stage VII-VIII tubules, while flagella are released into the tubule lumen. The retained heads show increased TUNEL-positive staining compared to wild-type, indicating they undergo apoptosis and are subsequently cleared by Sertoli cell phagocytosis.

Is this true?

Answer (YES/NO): YES